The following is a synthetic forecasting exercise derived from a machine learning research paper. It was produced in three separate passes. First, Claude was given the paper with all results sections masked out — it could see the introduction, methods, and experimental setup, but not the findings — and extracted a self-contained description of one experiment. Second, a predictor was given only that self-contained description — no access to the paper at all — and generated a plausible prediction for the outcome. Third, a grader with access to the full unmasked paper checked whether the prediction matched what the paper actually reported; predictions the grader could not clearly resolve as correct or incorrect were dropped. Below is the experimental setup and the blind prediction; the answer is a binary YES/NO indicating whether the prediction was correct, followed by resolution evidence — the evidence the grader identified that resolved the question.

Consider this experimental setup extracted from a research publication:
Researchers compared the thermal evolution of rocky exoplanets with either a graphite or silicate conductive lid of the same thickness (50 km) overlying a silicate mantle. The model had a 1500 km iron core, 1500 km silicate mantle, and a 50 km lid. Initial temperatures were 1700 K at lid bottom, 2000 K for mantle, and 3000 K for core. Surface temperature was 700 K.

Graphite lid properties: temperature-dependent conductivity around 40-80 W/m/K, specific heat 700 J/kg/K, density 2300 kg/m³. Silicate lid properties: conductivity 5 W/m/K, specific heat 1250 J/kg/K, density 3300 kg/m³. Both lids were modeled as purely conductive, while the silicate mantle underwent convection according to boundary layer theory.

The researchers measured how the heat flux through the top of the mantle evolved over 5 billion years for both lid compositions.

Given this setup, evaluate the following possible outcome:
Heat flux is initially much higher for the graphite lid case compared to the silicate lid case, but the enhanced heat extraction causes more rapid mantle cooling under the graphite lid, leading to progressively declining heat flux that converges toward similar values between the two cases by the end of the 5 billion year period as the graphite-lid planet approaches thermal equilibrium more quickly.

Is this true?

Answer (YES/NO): NO